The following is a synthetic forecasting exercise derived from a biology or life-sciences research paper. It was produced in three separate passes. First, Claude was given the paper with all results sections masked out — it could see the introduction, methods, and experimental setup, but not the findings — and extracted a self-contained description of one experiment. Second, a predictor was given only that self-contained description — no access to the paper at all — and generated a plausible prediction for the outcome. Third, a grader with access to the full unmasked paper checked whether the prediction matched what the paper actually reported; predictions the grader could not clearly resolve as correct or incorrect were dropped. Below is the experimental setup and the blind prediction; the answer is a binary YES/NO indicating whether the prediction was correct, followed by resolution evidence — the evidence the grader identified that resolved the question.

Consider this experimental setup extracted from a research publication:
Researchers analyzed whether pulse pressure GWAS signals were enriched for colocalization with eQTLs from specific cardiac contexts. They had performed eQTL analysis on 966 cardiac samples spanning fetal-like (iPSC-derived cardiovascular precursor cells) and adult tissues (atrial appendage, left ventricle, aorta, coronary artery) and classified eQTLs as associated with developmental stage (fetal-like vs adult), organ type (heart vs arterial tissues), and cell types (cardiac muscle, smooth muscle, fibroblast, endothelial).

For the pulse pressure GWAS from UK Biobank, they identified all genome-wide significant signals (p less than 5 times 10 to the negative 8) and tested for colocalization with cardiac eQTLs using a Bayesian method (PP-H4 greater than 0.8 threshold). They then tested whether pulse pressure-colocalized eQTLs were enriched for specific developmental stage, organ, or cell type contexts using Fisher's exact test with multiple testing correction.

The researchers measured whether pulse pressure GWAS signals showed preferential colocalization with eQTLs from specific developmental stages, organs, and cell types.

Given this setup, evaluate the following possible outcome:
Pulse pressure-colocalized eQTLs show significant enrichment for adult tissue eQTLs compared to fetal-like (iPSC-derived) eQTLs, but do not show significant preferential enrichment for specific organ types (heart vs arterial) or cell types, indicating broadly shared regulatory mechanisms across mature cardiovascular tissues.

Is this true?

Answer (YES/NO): NO